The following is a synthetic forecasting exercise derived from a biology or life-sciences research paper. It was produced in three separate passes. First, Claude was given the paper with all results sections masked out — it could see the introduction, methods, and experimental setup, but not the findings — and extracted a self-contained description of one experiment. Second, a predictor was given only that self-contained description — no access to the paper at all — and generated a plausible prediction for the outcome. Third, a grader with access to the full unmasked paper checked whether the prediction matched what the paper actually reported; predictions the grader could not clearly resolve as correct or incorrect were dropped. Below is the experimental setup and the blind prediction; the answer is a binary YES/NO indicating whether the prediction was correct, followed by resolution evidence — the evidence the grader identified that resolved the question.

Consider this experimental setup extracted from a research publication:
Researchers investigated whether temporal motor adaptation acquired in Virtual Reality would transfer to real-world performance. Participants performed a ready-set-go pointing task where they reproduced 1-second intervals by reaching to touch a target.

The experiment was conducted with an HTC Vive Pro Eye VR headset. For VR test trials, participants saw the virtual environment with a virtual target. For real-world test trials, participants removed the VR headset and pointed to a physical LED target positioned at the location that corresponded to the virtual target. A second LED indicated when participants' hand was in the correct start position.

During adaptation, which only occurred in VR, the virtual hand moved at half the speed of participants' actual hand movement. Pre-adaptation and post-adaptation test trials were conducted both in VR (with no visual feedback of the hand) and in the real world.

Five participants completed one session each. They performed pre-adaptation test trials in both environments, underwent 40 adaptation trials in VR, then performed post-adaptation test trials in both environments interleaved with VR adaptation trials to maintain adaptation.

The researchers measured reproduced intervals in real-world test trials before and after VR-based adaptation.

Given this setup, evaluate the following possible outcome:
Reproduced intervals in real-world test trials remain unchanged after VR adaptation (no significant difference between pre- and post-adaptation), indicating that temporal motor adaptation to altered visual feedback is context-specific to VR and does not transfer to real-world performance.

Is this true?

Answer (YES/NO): NO